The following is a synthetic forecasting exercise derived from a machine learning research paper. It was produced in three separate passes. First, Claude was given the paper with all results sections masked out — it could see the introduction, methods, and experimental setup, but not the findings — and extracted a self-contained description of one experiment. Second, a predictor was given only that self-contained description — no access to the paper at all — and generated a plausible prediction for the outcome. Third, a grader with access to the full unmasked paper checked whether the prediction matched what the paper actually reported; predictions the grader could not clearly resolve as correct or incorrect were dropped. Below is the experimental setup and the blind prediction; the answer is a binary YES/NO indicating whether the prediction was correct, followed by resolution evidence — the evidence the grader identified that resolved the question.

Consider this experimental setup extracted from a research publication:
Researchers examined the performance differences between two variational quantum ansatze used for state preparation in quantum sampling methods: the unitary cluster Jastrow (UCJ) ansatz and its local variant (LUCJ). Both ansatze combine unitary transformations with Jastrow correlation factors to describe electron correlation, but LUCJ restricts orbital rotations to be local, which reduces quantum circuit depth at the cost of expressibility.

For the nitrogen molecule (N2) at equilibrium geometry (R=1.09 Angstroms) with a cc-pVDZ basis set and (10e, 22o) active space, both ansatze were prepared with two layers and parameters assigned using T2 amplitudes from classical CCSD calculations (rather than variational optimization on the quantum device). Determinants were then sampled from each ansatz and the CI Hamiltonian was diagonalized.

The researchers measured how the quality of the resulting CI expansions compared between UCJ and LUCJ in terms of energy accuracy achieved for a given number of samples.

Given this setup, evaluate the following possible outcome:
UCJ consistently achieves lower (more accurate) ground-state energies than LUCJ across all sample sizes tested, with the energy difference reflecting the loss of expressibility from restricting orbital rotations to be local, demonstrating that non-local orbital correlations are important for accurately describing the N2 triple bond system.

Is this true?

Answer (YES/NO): NO